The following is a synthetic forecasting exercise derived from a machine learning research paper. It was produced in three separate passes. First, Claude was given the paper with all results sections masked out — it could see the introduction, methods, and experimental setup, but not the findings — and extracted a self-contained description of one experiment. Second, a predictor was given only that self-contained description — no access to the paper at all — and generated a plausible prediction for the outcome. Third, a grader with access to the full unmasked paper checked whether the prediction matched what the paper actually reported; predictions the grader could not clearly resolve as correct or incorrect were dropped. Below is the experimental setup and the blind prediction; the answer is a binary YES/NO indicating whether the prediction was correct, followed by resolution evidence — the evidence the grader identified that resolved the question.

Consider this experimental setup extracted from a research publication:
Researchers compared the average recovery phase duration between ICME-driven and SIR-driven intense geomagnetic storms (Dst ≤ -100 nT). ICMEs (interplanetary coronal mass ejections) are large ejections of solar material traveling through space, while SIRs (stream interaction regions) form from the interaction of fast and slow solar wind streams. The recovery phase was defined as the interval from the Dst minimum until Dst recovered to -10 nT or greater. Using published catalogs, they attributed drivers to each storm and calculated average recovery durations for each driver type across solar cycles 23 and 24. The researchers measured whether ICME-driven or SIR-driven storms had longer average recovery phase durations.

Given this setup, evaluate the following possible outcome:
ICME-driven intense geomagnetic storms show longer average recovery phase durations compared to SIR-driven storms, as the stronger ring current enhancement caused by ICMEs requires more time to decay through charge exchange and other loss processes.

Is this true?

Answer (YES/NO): NO